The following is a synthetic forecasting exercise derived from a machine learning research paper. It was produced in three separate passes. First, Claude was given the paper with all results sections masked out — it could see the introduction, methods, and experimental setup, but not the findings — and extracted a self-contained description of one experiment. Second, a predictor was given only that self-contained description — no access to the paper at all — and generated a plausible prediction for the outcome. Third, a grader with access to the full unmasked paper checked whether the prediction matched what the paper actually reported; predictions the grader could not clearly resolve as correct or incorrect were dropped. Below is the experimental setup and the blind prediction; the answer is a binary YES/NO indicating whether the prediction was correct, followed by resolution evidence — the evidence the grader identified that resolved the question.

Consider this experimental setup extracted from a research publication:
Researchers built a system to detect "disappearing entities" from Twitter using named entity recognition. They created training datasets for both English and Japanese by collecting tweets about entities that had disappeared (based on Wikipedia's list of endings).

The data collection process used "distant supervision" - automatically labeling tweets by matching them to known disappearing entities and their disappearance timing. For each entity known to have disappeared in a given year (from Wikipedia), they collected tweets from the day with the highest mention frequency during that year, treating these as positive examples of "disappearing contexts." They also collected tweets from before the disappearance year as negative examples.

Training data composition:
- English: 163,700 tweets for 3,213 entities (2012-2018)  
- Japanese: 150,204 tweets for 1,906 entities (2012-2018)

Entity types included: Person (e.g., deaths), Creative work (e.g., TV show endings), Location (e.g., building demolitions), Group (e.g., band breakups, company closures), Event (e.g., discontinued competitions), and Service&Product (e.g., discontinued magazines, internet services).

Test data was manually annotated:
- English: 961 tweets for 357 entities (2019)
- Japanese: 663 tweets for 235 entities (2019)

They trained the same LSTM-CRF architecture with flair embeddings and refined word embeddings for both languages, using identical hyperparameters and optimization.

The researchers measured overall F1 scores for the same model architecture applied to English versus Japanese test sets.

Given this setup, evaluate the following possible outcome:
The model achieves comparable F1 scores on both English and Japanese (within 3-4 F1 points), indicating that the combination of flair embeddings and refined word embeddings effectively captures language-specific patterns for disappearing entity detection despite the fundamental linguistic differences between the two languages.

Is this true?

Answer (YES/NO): YES